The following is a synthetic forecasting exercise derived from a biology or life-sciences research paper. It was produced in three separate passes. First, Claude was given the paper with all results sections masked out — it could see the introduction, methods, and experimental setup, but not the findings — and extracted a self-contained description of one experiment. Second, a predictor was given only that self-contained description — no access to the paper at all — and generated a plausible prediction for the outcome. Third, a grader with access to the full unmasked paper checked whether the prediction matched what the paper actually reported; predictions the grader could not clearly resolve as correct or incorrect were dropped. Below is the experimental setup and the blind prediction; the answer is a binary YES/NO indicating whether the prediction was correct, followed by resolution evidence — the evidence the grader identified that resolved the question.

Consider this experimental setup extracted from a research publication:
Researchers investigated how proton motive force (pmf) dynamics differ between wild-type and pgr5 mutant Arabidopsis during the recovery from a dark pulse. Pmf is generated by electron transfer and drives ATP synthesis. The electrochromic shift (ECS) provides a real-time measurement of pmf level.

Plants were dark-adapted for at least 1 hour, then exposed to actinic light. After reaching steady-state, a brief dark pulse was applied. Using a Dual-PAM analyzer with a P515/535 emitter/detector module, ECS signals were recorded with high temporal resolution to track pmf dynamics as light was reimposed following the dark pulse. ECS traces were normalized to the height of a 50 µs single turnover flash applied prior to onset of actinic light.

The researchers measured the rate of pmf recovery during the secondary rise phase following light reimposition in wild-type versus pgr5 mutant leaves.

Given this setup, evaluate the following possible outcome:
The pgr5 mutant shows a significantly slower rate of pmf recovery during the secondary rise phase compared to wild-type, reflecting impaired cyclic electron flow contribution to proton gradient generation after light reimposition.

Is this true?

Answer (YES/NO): YES